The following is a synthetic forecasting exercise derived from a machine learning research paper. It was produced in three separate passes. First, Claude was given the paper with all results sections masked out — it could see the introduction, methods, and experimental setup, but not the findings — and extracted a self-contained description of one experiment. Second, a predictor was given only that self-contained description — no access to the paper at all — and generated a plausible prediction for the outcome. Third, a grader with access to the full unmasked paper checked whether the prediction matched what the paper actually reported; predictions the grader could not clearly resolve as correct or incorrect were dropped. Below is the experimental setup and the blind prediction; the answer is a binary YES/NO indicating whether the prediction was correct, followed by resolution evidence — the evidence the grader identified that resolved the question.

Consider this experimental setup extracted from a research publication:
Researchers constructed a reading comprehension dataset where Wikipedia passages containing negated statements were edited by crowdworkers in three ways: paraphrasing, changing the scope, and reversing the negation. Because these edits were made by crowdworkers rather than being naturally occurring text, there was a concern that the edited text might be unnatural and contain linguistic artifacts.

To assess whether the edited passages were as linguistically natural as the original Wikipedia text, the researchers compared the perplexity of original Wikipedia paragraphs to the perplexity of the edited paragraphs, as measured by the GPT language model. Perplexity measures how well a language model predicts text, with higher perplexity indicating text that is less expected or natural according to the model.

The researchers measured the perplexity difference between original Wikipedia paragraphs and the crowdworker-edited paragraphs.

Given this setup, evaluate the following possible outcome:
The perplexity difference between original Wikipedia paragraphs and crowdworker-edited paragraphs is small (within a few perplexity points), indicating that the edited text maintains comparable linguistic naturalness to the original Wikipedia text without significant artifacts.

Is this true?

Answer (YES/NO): YES